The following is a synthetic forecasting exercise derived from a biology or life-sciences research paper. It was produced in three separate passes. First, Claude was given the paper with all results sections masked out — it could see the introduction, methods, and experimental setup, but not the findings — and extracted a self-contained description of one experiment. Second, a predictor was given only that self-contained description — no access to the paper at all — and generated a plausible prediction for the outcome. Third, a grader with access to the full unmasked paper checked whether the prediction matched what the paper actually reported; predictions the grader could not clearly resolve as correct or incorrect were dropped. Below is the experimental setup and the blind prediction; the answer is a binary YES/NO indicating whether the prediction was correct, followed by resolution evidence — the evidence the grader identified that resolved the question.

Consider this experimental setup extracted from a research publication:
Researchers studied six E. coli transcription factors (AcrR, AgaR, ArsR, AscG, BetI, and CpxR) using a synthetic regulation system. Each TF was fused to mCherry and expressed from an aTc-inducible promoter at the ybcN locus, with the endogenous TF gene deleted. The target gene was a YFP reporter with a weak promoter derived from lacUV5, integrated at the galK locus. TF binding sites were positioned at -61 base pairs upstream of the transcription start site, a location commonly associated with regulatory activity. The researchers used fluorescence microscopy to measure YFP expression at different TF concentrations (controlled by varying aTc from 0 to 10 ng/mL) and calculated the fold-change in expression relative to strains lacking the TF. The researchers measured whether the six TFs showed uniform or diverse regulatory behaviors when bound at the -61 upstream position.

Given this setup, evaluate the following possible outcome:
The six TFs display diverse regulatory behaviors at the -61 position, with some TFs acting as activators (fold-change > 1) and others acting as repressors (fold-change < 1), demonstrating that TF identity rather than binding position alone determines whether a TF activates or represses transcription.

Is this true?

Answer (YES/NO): YES